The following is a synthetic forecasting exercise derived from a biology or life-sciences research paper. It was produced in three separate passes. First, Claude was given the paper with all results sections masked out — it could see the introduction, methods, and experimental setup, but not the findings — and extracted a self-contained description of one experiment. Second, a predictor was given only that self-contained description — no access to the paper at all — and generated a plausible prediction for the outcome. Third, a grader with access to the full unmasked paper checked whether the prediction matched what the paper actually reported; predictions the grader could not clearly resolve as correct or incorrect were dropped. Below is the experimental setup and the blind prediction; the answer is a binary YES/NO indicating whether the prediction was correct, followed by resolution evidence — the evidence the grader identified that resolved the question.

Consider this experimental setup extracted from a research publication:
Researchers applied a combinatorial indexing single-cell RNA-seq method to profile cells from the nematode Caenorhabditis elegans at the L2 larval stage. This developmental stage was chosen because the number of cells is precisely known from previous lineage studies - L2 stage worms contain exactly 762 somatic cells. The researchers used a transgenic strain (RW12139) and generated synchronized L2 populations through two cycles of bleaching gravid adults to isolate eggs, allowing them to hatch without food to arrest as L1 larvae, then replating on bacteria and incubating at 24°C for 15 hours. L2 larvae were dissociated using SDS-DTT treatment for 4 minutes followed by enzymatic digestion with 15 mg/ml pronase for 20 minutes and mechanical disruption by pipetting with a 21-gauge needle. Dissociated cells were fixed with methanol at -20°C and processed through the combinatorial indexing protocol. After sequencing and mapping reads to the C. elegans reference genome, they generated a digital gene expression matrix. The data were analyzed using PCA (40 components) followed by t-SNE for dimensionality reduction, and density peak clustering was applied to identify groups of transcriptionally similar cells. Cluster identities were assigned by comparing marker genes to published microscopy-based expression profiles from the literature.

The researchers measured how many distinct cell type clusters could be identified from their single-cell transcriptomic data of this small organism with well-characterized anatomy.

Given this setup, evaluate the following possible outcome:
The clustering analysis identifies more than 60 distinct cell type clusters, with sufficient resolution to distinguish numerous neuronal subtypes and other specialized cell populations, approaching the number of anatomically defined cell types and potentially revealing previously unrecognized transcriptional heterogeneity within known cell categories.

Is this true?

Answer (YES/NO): NO